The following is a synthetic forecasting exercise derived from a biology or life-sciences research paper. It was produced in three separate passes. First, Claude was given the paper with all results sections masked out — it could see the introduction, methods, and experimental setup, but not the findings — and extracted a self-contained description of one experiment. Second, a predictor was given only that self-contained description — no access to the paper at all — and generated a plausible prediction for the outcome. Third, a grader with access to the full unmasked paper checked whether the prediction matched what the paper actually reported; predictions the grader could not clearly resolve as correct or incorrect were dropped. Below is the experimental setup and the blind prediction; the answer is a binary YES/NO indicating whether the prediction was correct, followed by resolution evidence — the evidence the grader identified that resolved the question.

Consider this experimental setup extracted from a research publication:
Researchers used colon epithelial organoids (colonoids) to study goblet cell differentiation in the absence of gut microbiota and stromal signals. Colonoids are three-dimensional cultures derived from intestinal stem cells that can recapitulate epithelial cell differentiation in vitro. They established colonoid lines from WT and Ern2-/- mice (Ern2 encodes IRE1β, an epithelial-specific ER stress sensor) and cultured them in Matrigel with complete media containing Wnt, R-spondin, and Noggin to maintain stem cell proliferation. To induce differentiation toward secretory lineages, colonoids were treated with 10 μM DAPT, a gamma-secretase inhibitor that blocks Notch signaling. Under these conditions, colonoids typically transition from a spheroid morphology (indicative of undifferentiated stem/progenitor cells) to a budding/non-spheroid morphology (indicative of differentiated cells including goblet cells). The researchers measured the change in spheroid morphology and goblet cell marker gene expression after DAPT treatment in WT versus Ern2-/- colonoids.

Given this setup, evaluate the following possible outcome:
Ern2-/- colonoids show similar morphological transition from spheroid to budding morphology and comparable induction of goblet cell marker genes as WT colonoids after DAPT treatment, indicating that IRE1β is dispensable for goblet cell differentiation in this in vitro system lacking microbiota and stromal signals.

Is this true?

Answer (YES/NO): NO